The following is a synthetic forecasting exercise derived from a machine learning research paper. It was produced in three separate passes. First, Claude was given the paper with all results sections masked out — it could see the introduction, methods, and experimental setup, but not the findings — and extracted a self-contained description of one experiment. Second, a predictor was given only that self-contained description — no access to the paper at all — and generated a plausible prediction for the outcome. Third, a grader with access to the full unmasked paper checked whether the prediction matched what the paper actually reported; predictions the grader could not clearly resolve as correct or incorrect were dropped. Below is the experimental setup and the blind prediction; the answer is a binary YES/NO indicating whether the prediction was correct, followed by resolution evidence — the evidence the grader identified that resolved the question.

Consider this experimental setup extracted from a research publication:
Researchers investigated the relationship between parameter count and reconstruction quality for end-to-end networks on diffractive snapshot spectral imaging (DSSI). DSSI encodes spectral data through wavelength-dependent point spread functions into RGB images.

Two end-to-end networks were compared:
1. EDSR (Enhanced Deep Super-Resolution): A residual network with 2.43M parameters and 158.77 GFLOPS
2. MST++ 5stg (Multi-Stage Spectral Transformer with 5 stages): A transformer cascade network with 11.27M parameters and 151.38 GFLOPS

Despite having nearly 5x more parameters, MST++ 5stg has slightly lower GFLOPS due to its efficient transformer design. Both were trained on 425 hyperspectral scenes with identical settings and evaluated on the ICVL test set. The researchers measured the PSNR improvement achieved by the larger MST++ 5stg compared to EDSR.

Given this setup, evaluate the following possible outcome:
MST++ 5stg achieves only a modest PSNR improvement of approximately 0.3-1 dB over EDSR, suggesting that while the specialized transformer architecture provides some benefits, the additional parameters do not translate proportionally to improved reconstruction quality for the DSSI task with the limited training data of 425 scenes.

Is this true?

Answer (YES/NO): NO